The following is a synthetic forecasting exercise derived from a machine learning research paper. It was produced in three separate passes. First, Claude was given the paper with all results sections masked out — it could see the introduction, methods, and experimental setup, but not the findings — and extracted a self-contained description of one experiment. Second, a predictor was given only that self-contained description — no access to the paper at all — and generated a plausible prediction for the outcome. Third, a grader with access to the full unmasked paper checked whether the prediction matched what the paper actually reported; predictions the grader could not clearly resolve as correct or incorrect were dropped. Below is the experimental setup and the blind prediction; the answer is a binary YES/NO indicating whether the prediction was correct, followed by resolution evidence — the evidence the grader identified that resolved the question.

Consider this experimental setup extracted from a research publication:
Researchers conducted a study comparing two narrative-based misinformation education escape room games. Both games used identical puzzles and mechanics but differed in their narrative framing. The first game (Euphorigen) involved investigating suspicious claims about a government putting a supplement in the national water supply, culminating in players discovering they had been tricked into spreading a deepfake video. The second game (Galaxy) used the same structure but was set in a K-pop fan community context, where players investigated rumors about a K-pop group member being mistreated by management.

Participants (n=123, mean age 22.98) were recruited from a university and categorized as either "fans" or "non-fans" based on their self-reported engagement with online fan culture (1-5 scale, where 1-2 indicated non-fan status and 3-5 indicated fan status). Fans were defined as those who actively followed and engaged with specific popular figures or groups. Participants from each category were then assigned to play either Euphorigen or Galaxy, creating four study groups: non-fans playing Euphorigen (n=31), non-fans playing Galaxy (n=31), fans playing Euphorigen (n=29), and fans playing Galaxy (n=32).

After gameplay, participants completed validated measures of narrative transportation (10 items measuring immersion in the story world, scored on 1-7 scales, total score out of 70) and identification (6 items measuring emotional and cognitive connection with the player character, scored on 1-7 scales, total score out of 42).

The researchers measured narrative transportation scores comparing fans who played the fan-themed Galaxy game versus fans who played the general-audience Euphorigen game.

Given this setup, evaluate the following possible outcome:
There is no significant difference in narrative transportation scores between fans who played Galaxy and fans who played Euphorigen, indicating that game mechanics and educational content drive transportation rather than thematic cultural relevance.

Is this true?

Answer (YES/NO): YES